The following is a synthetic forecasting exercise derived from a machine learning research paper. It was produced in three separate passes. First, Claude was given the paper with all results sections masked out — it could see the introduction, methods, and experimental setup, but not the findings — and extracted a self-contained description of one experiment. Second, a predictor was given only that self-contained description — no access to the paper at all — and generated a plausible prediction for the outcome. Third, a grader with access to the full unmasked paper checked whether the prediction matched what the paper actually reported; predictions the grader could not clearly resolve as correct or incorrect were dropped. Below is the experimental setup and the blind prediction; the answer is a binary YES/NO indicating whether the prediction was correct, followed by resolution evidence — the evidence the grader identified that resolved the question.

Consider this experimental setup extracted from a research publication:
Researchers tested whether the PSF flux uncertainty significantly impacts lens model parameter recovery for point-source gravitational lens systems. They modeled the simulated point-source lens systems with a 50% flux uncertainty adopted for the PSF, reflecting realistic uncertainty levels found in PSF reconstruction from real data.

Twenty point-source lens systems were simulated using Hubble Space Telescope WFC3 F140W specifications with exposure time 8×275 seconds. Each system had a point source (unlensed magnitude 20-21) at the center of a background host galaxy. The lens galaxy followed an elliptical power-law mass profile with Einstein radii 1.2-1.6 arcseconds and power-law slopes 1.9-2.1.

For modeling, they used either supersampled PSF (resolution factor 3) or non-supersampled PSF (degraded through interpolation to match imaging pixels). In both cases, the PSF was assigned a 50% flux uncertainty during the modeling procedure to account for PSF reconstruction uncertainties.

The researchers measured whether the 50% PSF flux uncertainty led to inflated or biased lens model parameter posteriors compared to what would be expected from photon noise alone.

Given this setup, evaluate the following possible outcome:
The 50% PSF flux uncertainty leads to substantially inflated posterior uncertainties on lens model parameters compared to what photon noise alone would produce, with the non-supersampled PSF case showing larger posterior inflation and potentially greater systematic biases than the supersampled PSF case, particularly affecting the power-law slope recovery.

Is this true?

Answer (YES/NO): NO